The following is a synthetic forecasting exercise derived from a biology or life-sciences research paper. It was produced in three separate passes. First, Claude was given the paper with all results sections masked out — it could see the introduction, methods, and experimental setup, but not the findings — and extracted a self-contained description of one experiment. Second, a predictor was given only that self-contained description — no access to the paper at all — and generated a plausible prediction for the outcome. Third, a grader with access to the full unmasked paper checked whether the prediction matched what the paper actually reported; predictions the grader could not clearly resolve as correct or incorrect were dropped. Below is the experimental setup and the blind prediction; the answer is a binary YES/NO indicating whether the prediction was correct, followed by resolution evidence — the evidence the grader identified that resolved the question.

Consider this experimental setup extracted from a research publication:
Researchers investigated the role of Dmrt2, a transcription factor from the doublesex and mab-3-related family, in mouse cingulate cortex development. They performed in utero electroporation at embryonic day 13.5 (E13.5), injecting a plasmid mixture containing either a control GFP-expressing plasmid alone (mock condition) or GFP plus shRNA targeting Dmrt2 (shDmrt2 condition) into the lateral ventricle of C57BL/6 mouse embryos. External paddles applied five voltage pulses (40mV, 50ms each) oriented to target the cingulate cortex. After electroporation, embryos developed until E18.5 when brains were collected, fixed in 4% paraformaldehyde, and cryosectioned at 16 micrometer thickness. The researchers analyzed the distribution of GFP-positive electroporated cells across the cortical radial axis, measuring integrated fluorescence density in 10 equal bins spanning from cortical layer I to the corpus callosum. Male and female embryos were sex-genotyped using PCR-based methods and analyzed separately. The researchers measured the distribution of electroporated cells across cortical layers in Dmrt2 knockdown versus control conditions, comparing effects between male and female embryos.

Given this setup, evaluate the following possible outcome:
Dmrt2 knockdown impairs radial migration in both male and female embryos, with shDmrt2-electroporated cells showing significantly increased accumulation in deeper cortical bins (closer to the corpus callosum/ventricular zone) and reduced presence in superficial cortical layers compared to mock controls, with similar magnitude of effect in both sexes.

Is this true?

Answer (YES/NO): NO